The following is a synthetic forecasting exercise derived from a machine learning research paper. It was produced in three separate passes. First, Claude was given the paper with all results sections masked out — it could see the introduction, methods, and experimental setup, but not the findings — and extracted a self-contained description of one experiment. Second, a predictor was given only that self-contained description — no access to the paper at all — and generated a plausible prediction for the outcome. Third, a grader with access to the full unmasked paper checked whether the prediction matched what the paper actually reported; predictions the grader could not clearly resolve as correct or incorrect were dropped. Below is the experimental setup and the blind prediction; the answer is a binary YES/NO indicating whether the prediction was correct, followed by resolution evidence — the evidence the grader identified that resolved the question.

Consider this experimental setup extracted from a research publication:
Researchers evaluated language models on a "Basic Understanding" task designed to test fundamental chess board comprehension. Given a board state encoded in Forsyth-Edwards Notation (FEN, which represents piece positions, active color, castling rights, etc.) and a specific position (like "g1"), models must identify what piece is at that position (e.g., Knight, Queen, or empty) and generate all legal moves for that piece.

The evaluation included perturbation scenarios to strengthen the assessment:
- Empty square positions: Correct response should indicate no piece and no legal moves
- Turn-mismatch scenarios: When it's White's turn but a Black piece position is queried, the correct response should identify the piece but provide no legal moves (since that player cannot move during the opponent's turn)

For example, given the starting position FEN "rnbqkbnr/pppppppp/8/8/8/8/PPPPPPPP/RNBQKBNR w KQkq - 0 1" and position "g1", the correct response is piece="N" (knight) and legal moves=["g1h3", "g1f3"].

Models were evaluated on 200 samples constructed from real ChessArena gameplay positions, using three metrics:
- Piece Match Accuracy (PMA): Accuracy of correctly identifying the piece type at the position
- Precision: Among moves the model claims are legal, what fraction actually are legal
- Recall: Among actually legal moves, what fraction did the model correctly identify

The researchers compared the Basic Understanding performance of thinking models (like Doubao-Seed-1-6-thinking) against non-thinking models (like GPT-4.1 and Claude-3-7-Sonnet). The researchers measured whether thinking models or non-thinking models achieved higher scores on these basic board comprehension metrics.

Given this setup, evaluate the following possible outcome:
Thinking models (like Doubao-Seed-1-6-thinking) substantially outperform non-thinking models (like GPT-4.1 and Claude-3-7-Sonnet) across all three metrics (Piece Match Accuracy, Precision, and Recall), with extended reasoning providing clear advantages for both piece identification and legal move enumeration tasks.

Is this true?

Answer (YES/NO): NO